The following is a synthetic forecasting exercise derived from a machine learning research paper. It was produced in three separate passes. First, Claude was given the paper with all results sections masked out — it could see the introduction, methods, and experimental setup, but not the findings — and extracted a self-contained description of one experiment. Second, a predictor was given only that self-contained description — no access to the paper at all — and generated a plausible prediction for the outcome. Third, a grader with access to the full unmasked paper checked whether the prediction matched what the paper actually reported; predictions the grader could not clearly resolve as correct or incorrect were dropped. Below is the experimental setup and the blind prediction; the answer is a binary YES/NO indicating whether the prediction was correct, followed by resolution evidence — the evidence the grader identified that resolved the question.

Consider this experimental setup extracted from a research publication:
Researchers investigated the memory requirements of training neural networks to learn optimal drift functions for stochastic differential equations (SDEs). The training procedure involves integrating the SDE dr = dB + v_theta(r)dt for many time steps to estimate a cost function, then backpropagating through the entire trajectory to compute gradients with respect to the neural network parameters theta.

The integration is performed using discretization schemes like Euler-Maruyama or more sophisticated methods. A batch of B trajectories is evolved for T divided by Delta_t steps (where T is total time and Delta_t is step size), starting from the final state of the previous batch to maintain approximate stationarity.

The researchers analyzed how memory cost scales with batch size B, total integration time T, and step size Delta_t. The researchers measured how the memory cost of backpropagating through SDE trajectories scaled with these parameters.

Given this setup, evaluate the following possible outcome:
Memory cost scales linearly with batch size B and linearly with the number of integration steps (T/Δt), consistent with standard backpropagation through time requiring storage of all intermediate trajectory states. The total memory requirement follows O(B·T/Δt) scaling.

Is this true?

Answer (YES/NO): YES